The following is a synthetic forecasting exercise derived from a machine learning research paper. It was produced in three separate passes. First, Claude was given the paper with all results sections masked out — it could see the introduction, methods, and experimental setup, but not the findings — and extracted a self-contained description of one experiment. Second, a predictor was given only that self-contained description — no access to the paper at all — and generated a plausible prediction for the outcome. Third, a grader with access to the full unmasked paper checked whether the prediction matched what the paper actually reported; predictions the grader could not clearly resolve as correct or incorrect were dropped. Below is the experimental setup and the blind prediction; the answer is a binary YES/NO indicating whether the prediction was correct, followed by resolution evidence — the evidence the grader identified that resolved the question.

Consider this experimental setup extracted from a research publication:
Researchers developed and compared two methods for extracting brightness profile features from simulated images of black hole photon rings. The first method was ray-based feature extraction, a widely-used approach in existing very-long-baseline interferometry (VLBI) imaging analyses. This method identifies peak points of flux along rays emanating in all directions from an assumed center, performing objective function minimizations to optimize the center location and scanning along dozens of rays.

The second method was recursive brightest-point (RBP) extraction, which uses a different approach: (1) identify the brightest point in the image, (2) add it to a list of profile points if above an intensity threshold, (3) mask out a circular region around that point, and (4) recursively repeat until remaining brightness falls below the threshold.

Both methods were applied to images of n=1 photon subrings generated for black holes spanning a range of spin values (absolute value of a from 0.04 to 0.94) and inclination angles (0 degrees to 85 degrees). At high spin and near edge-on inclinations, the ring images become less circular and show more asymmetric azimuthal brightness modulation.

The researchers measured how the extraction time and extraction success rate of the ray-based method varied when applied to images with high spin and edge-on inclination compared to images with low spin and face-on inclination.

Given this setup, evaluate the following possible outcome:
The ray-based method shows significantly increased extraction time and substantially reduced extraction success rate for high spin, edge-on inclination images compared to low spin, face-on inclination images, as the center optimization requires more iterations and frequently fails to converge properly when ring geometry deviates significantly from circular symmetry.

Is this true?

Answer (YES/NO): YES